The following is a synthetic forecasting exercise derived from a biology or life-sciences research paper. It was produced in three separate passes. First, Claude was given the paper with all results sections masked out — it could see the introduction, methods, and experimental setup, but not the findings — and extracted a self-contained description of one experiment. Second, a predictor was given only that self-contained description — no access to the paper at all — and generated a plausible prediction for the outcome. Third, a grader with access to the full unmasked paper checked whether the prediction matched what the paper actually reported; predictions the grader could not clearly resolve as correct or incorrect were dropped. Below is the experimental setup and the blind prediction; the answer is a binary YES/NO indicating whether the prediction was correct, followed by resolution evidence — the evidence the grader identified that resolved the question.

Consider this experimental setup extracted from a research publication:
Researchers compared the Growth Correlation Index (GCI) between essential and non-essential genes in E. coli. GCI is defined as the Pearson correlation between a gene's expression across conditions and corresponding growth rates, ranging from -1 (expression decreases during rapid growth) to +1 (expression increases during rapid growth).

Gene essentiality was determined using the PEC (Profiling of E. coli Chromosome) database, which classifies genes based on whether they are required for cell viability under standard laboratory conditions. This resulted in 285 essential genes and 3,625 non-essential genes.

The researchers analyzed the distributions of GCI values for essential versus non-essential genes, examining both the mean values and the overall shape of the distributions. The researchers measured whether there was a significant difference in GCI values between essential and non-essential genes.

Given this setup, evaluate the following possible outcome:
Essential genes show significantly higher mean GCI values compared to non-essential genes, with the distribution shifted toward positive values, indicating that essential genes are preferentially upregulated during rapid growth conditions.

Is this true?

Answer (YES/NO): YES